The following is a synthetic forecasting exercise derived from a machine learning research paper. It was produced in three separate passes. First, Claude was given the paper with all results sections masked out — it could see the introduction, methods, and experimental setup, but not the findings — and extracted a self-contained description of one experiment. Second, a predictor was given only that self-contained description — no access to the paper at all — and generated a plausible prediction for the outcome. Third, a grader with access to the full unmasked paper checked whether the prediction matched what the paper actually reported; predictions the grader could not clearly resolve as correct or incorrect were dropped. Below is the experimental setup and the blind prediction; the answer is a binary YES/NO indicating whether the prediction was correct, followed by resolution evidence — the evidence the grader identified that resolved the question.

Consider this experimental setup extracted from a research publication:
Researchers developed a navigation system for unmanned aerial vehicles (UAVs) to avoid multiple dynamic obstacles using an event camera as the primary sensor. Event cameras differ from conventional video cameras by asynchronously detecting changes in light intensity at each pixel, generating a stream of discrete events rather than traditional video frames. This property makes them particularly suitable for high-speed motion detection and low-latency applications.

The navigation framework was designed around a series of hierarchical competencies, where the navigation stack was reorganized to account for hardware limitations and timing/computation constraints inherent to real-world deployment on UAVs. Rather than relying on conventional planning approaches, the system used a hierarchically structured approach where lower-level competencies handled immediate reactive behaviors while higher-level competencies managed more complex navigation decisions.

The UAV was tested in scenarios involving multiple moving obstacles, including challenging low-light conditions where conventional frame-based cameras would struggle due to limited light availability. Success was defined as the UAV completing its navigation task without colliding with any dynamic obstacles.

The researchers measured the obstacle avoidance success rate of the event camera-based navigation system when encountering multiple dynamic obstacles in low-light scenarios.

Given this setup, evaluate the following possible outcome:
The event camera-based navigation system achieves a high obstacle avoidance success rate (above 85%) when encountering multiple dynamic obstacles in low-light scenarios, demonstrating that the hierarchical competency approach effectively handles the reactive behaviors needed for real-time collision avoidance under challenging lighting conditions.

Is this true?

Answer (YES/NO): NO